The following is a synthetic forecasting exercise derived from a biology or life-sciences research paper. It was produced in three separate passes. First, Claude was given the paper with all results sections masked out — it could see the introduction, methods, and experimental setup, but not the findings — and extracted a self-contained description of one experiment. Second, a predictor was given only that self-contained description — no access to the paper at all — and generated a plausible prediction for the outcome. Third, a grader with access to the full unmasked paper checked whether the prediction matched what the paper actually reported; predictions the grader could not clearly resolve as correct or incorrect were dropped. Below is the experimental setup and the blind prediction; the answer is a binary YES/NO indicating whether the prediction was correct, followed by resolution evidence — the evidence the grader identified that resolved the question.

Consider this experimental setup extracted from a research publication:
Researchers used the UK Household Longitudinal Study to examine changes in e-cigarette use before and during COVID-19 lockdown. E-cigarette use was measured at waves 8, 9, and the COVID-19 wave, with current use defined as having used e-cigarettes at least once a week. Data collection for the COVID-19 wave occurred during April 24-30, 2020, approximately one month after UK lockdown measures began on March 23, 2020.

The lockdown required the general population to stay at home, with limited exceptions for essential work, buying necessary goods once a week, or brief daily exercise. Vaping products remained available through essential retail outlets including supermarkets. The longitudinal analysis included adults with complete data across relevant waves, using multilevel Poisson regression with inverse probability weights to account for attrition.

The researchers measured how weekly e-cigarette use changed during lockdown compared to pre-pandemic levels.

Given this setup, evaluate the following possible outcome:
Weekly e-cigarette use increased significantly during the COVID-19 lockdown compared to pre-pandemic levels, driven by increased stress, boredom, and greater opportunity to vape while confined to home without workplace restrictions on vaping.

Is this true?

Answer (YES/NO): NO